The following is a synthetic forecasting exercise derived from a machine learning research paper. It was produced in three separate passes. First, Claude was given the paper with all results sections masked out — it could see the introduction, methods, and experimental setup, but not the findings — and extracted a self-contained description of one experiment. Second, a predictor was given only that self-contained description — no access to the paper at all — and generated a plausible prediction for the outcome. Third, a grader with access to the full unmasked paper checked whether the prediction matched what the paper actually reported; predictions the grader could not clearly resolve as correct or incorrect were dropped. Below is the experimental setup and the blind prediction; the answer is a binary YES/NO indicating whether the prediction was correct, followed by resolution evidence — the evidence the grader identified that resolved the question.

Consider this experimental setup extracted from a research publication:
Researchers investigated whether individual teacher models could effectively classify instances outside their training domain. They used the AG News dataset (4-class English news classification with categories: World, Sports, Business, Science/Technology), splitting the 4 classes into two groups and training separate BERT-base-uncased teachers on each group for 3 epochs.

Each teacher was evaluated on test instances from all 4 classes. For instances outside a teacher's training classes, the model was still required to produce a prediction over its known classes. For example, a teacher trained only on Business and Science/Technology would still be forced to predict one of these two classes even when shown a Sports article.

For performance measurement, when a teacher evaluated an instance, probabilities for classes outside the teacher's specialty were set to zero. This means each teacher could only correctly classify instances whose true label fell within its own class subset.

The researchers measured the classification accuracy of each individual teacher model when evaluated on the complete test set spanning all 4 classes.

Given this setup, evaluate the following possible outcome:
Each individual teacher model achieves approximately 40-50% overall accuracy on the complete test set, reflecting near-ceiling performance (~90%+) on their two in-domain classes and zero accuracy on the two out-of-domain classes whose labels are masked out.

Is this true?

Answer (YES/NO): YES